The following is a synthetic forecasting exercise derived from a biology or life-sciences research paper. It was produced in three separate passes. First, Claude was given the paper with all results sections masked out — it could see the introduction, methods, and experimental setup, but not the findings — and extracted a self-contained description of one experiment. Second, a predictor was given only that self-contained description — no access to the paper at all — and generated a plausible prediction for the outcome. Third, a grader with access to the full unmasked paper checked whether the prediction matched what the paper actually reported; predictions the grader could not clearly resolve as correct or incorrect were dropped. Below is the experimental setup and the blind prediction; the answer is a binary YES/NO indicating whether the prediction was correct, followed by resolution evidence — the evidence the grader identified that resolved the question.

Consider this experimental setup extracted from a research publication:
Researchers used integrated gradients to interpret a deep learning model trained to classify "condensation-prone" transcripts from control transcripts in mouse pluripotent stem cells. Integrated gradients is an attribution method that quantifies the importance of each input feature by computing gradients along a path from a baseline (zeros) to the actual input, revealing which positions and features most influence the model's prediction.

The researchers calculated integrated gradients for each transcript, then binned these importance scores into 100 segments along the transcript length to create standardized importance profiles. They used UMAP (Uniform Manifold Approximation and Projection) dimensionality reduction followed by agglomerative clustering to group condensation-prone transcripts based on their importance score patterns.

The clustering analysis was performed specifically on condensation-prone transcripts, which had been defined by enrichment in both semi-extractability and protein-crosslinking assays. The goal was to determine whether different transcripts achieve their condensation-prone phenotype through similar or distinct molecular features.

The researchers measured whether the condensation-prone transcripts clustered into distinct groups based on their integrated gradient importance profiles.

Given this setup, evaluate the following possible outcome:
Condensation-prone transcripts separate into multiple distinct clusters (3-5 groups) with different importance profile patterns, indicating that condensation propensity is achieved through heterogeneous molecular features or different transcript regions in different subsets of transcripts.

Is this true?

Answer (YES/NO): NO